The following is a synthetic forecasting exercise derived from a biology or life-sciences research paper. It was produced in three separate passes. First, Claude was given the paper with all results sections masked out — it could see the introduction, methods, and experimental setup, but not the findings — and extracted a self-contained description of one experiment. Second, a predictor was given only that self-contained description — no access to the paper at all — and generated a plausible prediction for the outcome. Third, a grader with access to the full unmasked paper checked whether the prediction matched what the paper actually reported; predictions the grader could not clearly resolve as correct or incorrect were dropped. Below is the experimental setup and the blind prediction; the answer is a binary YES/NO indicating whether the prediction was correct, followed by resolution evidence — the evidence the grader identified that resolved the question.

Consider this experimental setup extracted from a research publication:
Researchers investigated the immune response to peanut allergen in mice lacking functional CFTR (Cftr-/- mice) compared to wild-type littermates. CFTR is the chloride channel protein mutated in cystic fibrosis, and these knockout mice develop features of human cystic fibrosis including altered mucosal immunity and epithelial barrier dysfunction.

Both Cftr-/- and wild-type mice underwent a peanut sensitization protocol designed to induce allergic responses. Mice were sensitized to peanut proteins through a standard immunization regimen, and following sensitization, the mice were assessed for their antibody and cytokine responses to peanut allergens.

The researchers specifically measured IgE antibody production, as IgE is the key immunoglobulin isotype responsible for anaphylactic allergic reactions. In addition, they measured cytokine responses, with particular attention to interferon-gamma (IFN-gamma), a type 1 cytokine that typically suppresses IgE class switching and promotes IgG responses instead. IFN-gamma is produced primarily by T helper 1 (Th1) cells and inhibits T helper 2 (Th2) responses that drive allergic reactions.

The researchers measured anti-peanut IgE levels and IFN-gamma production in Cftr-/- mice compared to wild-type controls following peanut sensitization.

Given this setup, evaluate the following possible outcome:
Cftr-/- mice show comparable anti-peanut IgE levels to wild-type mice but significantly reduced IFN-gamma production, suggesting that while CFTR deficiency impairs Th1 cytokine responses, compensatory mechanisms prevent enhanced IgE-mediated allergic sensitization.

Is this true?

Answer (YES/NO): NO